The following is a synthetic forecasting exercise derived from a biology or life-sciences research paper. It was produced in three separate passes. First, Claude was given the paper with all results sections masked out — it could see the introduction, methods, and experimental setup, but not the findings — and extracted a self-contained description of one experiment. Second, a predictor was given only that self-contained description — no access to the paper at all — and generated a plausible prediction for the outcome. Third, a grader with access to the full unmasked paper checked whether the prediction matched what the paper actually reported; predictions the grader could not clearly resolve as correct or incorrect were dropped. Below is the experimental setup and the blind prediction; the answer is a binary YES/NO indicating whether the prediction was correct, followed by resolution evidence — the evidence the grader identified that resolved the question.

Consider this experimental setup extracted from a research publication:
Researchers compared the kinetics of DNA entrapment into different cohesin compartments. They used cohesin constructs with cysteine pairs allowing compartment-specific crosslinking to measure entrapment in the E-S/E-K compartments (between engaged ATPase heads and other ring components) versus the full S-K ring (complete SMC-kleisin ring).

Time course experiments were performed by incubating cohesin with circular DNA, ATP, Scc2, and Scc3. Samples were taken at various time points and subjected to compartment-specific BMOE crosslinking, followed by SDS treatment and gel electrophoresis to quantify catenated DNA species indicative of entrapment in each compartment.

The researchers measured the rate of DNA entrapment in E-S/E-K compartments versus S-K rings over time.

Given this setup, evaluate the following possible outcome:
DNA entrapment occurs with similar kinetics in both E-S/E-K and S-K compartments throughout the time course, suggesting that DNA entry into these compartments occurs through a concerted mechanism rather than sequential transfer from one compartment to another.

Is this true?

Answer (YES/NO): NO